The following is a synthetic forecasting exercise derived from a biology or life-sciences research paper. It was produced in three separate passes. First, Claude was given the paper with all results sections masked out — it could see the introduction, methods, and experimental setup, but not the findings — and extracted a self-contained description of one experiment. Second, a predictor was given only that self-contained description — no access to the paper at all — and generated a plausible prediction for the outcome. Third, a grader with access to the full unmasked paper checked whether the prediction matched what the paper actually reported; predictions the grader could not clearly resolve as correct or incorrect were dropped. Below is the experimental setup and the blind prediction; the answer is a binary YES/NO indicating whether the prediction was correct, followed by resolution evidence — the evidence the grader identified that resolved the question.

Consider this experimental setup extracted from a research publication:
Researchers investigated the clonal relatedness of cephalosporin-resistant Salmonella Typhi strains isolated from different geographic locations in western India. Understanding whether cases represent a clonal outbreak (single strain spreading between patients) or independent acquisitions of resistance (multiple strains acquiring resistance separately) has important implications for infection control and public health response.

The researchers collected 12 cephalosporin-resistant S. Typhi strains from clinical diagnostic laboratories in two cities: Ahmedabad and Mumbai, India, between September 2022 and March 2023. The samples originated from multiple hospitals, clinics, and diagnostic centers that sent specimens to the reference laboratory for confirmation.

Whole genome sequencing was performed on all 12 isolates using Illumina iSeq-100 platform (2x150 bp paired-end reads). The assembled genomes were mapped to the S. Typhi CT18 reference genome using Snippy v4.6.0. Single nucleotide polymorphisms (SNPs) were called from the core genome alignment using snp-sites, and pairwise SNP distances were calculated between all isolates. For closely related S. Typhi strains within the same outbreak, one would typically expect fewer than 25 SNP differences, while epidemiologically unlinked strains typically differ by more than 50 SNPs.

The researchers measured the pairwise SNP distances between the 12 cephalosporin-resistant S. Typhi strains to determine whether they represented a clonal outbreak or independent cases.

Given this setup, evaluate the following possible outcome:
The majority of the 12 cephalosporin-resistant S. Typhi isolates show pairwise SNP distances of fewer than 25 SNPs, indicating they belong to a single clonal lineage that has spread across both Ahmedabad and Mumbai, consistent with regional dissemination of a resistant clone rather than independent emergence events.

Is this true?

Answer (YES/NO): NO